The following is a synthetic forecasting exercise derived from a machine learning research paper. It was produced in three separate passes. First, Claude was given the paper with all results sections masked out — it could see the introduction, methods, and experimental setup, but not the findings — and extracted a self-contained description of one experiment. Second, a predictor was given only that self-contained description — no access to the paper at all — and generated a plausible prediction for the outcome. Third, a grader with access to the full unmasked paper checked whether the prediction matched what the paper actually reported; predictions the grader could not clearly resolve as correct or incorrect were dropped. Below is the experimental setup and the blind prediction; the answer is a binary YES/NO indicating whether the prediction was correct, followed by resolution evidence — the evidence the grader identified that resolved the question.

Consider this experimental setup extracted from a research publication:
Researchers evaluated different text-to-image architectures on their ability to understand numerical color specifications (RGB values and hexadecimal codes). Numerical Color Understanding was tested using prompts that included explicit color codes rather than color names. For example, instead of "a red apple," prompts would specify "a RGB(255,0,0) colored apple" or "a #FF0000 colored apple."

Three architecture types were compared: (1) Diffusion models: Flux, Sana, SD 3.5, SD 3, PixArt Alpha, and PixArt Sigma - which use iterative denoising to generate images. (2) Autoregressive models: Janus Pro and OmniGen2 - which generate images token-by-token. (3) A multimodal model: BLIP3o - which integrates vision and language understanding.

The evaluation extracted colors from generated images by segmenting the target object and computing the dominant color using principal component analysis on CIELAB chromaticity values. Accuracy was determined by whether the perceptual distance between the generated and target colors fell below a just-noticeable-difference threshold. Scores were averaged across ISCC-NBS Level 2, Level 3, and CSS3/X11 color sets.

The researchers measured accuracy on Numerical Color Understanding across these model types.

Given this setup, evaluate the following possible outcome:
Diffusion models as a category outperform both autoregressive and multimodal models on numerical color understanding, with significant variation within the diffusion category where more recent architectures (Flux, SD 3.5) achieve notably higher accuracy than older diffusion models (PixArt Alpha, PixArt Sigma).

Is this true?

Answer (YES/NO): NO